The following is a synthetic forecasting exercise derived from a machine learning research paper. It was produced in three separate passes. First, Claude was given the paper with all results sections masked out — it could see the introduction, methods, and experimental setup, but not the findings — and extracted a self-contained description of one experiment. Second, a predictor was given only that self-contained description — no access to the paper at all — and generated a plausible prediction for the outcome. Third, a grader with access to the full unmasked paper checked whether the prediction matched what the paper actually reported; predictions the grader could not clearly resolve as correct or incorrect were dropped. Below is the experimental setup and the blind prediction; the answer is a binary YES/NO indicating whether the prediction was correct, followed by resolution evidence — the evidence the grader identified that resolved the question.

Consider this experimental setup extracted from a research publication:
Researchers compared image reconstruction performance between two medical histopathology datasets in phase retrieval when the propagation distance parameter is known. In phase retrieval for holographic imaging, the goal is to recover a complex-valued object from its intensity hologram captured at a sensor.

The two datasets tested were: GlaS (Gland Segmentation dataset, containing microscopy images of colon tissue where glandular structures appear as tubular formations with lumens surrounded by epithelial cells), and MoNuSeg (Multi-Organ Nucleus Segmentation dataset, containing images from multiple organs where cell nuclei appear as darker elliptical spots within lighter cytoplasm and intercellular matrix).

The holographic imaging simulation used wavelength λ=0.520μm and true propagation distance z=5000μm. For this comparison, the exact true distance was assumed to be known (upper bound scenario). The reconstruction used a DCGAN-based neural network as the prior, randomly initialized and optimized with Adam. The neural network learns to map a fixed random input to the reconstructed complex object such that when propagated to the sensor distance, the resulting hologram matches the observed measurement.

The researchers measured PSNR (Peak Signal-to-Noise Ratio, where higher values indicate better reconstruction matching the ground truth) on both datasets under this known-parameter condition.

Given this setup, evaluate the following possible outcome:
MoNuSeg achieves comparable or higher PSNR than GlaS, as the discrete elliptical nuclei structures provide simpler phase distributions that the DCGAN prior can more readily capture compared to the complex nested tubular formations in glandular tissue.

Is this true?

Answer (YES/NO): NO